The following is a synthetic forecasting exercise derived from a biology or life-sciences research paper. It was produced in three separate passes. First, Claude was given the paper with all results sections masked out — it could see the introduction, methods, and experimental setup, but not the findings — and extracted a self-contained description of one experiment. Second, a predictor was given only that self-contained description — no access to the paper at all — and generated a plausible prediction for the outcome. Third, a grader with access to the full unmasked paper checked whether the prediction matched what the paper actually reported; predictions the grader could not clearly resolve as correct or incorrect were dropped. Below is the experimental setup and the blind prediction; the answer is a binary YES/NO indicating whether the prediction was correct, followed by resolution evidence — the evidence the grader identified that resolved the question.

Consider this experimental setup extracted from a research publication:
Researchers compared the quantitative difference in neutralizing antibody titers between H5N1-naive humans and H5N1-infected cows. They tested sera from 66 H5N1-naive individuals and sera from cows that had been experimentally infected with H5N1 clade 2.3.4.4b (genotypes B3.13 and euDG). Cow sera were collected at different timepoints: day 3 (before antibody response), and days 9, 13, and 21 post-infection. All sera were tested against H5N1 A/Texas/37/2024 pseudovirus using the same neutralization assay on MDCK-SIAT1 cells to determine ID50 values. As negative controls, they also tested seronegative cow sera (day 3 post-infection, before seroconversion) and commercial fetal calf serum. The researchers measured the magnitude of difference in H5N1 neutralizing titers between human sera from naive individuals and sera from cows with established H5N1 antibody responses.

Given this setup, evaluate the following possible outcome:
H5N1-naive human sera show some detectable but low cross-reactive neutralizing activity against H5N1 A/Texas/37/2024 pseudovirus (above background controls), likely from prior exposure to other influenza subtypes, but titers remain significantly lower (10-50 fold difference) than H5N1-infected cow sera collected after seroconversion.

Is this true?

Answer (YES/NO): NO